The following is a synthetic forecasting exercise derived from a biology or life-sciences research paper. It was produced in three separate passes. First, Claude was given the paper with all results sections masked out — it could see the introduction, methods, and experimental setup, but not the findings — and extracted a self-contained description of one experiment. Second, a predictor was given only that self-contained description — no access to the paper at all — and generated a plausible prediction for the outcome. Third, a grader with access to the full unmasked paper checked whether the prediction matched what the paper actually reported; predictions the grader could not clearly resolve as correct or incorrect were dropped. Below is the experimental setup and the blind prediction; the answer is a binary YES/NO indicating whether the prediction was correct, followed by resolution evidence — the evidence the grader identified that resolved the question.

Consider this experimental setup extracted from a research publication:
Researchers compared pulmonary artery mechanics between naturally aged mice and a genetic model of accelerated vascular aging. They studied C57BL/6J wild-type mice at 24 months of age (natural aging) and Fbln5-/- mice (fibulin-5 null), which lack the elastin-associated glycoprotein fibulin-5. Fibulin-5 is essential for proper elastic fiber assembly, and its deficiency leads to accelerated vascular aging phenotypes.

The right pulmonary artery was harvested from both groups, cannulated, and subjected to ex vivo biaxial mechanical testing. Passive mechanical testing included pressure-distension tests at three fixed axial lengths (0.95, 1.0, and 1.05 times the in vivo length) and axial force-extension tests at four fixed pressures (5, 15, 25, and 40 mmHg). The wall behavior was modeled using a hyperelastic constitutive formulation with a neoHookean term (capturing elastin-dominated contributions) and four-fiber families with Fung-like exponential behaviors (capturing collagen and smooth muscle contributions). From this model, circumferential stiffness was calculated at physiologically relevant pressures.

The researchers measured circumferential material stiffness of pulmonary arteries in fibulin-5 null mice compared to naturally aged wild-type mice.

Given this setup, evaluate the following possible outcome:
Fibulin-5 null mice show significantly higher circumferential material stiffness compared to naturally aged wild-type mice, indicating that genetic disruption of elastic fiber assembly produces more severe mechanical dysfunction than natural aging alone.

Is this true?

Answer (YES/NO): NO